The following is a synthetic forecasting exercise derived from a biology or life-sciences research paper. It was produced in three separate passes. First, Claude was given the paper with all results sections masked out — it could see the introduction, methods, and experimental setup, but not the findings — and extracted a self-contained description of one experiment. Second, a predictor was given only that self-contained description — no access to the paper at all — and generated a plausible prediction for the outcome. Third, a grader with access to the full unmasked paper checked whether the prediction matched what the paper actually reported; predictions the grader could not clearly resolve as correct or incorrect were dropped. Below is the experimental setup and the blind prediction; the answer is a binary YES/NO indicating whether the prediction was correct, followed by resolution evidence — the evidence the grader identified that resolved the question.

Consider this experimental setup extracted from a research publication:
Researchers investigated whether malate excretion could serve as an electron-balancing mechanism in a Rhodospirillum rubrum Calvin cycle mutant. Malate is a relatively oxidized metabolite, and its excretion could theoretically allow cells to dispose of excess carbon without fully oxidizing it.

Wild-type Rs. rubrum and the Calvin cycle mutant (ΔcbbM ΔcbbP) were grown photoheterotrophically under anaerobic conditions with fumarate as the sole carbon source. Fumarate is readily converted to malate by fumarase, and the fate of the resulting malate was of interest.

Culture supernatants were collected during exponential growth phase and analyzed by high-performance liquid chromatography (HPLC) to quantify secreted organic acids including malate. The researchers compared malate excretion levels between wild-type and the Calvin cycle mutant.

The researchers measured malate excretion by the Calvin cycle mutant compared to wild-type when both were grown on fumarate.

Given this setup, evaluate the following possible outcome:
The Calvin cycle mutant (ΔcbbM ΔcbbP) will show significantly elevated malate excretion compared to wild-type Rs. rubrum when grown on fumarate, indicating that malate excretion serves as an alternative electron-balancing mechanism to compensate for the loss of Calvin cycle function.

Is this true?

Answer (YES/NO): NO